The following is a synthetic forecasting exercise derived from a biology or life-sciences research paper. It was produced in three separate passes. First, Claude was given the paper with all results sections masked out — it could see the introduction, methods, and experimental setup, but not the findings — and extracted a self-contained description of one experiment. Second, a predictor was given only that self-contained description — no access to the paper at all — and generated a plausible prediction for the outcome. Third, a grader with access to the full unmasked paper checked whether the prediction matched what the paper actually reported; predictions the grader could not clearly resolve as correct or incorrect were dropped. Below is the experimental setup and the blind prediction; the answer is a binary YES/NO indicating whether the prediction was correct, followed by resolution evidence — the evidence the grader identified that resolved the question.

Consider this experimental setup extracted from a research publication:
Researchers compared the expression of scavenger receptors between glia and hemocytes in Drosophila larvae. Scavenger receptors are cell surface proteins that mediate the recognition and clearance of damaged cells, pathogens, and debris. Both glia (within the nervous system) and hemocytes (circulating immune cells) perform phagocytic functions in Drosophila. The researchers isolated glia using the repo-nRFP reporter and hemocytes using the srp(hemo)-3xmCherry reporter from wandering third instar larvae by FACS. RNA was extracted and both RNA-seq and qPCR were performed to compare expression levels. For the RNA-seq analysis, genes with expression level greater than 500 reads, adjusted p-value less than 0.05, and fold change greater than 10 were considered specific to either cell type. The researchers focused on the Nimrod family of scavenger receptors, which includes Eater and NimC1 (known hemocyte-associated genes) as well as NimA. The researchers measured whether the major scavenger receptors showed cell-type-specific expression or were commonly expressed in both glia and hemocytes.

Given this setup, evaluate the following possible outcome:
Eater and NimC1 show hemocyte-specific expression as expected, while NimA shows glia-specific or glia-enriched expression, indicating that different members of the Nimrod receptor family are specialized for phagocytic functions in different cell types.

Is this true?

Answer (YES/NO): YES